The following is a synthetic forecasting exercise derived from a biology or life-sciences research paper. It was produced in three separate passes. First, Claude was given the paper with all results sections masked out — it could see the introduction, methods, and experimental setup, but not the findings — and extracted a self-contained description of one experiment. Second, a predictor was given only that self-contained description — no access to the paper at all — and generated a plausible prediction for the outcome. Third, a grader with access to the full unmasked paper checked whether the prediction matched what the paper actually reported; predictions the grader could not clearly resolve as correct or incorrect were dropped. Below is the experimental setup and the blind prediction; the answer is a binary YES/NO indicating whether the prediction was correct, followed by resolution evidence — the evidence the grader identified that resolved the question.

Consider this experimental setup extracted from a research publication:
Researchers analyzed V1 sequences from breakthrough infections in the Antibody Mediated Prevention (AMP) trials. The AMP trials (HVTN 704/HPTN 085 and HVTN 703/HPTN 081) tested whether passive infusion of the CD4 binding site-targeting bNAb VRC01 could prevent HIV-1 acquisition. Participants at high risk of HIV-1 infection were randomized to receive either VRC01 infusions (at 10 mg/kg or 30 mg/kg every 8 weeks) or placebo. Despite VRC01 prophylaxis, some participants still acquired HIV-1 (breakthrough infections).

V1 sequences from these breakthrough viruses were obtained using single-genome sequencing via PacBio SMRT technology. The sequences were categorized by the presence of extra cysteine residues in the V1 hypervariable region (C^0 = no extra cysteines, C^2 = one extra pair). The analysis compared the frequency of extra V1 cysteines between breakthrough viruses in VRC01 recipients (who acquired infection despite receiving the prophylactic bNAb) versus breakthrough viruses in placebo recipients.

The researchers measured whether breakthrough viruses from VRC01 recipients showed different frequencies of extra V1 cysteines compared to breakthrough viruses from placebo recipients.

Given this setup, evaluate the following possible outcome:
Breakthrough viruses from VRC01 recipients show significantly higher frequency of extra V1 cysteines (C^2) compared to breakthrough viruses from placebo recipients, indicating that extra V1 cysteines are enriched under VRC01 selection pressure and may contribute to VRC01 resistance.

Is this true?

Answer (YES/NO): NO